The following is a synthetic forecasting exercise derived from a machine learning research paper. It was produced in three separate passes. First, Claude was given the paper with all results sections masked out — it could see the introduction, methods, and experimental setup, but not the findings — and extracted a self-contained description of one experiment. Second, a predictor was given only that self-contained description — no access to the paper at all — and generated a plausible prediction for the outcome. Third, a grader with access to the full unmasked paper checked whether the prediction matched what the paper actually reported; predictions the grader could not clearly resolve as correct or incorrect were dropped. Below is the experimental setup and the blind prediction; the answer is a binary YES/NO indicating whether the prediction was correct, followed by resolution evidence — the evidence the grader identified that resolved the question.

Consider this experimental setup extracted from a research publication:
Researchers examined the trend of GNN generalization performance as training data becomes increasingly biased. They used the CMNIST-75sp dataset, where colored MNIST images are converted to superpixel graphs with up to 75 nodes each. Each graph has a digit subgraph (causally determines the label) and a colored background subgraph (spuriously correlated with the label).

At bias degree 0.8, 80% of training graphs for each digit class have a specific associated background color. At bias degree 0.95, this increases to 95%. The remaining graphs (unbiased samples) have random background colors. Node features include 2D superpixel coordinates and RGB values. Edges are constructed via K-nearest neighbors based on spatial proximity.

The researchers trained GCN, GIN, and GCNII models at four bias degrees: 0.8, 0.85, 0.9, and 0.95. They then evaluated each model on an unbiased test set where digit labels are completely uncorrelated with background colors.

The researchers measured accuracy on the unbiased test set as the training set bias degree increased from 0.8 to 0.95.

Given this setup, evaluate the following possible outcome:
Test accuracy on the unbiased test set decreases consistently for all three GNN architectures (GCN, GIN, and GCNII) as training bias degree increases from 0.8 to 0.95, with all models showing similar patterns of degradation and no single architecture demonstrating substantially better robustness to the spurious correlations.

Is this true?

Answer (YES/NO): NO